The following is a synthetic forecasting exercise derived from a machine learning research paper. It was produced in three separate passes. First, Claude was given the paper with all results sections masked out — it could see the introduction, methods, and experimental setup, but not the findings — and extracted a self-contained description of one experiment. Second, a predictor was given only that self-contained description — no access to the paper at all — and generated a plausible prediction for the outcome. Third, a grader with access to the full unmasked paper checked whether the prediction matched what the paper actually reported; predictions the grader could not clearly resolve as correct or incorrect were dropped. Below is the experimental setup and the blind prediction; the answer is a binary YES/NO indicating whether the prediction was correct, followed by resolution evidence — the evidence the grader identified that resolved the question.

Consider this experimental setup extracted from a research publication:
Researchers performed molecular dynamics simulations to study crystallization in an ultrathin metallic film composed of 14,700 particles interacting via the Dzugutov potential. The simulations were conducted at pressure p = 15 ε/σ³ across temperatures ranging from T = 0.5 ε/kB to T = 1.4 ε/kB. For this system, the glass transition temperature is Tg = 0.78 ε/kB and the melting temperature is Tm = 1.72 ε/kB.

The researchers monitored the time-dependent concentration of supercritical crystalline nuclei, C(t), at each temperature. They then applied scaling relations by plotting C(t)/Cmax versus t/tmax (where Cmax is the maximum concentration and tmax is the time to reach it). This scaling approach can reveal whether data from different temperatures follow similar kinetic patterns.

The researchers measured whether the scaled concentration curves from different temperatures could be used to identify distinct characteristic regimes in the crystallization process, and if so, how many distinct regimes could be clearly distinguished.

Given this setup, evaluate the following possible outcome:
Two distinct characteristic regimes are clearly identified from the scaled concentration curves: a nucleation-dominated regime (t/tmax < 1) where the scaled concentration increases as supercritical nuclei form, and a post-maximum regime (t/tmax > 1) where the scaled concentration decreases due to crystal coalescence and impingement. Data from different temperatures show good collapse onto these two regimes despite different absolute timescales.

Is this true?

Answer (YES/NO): NO